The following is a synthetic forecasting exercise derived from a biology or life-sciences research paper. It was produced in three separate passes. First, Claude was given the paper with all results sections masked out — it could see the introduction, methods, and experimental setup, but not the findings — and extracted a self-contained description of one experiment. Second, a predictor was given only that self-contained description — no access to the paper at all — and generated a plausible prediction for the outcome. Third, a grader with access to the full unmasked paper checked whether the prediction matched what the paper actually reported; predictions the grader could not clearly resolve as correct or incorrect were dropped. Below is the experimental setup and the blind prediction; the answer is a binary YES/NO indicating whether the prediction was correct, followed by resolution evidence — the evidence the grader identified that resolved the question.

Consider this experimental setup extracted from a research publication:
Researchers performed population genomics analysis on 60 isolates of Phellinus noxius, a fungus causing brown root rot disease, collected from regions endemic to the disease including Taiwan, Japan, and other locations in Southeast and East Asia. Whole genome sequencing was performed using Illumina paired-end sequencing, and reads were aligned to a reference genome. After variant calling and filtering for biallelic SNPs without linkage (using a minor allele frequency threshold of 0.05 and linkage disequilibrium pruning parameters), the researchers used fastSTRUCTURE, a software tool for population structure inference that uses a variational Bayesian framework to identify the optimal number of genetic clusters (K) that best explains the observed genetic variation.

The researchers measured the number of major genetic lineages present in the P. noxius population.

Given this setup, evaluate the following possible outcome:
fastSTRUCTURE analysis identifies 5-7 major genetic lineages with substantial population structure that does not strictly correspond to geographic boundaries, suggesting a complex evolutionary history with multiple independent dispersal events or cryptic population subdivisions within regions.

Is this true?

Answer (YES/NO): NO